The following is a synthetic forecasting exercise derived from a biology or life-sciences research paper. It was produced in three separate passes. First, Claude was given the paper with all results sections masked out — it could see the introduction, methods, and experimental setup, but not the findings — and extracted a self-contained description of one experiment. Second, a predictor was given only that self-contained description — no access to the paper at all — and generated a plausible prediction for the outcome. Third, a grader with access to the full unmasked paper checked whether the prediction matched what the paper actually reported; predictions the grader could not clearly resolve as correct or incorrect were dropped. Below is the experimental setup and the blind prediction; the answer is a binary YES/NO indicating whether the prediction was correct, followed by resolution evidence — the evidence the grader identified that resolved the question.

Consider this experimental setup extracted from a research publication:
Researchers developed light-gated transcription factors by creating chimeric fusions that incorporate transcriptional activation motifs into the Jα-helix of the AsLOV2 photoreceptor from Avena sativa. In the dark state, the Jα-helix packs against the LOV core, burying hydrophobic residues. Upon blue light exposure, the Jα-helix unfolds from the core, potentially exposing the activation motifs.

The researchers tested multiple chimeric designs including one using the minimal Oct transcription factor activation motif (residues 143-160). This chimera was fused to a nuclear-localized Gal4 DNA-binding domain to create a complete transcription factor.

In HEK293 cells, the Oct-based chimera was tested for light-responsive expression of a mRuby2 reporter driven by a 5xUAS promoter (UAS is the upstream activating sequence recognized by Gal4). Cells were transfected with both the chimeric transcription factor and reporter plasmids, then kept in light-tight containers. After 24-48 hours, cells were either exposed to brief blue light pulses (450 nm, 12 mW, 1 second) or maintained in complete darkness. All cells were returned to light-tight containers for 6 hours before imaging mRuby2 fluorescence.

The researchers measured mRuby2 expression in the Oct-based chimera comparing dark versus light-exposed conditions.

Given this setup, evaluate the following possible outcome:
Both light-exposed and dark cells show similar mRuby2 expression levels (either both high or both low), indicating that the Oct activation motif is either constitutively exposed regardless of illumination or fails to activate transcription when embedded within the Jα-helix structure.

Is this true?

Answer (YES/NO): NO